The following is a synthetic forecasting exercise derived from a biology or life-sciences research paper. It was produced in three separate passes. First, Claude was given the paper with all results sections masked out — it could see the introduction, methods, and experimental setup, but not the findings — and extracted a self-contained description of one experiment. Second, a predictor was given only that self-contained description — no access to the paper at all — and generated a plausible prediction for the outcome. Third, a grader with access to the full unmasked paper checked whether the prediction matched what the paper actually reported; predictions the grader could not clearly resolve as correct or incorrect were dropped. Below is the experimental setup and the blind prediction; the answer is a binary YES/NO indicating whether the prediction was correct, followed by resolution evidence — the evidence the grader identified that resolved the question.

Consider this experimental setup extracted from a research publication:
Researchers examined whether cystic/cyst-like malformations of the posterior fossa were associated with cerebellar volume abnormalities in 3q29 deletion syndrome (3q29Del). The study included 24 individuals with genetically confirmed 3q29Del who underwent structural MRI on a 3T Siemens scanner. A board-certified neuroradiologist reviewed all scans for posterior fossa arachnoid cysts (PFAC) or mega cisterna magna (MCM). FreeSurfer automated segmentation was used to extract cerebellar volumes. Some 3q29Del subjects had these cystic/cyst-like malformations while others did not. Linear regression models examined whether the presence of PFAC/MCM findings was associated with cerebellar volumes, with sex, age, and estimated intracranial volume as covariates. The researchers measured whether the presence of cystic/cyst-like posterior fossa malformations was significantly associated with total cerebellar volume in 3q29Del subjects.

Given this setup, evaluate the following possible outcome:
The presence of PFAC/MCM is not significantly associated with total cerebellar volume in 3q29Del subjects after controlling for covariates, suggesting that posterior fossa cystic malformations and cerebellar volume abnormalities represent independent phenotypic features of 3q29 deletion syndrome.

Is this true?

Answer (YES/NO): YES